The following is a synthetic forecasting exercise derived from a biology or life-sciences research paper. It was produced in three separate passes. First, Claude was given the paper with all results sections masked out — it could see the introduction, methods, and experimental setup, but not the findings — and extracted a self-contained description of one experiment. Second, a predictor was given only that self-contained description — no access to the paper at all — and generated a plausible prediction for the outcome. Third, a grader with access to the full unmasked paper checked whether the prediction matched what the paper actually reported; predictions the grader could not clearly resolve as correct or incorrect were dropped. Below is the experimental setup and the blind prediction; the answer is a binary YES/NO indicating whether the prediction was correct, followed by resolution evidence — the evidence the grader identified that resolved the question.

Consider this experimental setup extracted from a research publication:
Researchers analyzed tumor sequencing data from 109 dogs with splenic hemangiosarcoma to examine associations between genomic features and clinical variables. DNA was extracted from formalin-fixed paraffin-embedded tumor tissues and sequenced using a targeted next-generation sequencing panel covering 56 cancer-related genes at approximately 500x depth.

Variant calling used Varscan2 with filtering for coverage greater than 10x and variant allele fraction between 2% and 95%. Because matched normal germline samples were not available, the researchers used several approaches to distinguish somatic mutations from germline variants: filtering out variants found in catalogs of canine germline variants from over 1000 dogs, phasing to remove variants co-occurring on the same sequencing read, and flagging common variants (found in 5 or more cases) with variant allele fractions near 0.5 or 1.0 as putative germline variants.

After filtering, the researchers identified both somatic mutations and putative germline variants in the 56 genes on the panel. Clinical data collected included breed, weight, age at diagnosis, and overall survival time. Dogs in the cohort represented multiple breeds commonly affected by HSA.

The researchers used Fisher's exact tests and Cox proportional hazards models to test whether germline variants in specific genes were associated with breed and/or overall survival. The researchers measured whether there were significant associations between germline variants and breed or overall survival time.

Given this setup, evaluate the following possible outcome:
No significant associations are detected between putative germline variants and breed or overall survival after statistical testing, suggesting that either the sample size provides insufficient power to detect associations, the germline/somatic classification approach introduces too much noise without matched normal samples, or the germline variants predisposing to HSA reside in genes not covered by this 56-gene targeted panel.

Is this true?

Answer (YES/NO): NO